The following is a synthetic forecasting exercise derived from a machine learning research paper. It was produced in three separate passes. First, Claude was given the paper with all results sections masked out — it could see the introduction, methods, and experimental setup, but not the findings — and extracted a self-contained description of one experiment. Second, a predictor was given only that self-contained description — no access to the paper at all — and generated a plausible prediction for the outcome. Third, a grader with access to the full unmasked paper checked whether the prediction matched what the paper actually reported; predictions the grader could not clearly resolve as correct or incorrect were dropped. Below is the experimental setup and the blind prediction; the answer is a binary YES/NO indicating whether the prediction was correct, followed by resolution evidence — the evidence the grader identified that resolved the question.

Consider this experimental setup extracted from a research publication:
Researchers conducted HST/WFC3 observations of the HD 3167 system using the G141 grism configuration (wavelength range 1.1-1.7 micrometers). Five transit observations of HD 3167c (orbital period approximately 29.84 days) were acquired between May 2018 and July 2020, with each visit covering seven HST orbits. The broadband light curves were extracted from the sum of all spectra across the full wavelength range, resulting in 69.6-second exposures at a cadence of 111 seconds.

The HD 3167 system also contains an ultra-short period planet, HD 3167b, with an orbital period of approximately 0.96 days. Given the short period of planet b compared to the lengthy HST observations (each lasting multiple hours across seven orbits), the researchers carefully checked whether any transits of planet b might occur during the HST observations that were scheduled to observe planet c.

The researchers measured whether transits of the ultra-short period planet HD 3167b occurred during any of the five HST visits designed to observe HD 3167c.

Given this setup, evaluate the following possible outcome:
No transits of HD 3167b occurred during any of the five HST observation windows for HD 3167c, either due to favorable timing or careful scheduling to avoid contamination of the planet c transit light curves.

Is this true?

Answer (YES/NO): NO